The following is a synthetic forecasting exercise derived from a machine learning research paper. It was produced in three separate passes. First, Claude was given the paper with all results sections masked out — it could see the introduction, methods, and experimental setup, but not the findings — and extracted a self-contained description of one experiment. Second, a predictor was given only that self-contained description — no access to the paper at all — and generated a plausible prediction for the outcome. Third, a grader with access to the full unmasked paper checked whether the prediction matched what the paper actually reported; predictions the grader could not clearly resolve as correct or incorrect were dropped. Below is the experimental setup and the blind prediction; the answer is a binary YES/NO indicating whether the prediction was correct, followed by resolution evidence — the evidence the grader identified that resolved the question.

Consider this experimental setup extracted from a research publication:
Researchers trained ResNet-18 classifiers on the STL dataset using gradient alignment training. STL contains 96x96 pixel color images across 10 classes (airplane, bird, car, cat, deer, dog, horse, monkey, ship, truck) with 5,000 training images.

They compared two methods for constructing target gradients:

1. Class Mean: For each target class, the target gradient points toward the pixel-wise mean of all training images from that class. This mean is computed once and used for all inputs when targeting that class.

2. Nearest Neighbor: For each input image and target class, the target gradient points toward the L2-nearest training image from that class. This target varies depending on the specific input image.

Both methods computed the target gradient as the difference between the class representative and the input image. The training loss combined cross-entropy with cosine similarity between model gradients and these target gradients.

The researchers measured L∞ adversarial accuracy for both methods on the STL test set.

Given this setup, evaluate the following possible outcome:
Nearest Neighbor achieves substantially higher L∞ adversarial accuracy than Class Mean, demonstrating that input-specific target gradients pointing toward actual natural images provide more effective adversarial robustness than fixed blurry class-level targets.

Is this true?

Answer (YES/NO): NO